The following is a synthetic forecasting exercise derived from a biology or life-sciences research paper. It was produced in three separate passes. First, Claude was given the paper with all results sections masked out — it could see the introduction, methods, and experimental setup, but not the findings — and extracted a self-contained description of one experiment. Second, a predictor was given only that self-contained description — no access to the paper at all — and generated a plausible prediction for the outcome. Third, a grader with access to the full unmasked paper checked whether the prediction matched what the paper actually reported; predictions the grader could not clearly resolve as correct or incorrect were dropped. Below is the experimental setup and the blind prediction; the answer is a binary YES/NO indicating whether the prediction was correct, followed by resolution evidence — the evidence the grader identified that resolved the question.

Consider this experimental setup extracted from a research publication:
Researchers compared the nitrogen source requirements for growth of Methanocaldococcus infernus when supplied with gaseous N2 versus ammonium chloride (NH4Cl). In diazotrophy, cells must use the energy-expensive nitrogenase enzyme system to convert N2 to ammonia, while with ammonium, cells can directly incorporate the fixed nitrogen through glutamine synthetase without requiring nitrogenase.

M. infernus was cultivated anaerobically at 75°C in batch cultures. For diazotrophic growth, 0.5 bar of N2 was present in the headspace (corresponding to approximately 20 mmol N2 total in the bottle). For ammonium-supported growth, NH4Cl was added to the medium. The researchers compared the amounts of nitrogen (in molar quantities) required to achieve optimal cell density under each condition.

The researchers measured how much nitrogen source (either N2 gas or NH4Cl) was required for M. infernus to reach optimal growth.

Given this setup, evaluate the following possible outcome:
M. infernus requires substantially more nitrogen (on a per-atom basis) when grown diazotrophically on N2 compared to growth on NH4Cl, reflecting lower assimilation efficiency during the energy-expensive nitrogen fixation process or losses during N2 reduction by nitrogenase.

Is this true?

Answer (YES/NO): YES